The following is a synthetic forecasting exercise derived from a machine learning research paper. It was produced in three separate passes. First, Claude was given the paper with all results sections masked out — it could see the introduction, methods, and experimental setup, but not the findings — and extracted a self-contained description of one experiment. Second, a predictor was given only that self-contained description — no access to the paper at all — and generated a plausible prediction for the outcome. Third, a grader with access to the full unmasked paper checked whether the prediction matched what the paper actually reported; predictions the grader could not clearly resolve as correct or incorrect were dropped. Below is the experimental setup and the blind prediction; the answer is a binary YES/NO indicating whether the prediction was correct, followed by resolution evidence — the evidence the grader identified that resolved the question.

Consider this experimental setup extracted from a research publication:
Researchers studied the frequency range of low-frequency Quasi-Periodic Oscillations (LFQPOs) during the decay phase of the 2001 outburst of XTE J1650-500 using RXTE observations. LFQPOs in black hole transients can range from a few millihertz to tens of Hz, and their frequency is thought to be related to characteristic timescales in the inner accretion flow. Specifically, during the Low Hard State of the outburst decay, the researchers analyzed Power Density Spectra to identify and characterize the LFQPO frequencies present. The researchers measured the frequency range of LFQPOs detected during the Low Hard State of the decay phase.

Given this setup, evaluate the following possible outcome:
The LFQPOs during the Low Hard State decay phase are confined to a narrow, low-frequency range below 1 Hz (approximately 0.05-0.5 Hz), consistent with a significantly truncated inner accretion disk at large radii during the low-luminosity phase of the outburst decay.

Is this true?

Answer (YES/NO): NO